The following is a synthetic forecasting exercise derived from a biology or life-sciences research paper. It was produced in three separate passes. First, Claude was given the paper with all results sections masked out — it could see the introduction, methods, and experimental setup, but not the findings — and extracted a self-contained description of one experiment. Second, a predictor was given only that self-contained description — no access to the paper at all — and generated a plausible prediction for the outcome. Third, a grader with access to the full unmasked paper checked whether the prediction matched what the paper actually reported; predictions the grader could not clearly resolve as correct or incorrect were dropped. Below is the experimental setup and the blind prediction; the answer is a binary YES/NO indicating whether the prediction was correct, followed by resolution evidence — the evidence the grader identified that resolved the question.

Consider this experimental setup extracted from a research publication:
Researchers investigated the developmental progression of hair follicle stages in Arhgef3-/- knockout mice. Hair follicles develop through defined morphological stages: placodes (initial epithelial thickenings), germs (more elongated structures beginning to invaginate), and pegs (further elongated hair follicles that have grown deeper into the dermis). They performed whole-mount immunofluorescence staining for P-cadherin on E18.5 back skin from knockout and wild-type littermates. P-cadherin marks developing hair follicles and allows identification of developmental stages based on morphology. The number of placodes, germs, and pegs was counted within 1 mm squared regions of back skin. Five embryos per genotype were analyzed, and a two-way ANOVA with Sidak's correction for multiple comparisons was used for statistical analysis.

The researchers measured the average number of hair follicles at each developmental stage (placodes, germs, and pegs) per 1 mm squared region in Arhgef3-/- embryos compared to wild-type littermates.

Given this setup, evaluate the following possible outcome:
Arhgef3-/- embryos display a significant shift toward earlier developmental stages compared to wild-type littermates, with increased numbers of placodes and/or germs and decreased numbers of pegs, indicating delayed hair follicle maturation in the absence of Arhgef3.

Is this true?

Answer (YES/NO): NO